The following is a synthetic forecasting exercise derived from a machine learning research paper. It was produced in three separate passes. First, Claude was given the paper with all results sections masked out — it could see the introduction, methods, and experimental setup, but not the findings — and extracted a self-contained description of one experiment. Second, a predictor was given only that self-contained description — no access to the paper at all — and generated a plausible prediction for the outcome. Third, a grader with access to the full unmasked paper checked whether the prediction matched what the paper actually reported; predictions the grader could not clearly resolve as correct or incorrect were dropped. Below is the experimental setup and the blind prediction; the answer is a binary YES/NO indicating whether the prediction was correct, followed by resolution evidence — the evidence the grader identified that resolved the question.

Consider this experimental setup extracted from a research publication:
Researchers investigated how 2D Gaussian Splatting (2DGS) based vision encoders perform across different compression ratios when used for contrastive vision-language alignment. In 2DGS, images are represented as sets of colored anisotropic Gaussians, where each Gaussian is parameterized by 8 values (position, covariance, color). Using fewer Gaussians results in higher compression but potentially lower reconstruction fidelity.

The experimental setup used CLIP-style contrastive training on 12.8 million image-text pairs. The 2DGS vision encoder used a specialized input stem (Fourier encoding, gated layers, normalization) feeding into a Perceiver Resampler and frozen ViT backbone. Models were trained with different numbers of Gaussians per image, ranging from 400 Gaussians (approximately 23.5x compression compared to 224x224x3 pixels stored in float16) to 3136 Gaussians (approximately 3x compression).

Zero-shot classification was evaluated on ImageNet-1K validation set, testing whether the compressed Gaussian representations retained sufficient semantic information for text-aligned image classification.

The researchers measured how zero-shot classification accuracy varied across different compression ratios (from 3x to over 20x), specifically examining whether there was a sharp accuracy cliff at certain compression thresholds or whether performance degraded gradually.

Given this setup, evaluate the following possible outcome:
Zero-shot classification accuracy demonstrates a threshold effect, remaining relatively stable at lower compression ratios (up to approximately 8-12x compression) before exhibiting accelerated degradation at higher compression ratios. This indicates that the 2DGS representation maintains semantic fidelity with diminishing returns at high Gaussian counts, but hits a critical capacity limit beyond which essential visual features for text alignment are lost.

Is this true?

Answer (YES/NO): YES